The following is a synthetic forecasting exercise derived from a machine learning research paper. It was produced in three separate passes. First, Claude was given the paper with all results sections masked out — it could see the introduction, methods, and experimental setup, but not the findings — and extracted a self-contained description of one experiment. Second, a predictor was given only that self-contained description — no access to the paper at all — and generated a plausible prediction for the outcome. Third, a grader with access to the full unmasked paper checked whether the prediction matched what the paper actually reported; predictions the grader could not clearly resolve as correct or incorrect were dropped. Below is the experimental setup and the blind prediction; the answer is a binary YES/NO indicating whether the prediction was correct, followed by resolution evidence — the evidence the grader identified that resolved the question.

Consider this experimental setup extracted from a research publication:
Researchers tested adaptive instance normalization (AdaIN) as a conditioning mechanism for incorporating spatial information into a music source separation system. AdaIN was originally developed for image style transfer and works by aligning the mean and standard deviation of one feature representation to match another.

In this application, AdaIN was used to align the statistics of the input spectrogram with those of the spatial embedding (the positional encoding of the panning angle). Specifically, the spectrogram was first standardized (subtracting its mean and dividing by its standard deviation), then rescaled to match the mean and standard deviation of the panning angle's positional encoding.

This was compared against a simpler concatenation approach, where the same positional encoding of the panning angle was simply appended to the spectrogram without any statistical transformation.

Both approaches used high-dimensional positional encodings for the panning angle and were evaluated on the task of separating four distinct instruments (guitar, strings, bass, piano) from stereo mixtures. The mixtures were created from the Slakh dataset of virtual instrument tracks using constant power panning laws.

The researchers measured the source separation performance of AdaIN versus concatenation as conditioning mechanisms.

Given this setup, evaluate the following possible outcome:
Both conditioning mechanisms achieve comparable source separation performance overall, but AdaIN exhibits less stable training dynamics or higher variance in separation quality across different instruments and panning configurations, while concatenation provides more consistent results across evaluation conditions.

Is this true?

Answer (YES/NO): NO